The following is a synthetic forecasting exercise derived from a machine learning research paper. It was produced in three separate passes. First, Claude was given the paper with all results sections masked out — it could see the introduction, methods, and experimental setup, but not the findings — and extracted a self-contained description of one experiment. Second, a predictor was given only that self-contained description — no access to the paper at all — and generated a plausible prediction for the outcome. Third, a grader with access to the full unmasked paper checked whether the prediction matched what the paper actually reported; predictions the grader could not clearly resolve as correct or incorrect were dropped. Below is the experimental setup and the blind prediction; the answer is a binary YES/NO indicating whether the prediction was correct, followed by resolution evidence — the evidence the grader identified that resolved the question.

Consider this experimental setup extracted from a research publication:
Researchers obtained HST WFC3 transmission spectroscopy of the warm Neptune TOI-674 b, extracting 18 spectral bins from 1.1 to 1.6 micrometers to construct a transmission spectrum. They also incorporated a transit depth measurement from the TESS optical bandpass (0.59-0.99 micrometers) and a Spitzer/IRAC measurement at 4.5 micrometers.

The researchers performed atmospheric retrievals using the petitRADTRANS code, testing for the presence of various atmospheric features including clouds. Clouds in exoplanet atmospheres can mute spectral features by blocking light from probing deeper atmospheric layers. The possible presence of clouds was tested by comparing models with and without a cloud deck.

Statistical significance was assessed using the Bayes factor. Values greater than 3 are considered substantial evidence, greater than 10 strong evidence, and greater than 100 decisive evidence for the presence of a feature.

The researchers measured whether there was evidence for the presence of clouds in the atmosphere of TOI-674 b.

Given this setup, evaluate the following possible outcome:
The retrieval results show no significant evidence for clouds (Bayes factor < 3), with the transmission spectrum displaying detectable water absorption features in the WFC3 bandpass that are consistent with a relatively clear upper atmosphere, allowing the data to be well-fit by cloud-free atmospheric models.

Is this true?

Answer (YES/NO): NO